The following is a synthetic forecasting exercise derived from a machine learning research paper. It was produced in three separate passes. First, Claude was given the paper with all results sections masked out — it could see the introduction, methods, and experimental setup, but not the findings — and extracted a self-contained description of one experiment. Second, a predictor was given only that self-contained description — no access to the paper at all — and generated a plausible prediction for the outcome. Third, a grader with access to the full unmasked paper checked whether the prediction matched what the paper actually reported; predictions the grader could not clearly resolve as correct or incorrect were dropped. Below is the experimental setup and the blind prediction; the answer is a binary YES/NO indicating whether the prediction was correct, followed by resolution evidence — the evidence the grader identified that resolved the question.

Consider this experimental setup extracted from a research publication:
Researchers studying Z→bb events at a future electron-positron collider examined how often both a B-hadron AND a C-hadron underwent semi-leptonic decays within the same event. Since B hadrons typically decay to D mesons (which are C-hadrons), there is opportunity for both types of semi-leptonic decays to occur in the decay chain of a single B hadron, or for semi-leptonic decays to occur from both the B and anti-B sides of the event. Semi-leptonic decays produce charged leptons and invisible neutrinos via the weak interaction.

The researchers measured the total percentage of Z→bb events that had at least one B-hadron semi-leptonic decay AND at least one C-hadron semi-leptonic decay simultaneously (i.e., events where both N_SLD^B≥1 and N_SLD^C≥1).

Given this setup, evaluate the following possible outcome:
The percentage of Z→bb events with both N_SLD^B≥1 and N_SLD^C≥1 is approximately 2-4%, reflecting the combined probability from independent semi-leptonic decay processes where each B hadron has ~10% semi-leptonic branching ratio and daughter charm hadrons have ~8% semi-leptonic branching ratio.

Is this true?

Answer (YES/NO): NO